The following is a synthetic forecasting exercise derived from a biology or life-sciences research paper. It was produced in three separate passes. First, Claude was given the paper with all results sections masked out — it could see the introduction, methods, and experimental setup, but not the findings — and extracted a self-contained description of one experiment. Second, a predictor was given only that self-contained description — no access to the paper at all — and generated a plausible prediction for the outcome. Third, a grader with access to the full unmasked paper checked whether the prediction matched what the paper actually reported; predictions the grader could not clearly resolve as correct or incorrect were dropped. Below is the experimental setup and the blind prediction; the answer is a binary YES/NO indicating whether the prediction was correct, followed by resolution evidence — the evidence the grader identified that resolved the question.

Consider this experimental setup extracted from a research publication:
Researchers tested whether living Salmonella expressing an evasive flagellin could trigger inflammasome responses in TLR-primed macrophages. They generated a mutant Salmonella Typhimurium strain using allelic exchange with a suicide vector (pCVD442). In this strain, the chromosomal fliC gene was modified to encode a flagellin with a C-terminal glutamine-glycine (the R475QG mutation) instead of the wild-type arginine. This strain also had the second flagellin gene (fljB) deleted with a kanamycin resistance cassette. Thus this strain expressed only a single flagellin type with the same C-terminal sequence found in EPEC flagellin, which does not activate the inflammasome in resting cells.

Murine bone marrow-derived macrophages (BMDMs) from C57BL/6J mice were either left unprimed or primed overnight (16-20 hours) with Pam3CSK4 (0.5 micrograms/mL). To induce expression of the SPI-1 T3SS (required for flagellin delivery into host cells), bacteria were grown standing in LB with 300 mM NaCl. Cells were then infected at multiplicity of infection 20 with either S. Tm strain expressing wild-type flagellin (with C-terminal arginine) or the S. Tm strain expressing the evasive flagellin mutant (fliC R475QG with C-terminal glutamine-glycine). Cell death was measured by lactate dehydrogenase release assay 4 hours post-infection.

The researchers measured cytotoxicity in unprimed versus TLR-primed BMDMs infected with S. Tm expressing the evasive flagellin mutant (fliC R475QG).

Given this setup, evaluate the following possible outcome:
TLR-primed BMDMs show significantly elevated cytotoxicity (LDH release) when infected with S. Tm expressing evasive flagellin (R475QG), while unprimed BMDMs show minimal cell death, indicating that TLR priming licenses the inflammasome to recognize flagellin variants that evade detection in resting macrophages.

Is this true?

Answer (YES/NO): YES